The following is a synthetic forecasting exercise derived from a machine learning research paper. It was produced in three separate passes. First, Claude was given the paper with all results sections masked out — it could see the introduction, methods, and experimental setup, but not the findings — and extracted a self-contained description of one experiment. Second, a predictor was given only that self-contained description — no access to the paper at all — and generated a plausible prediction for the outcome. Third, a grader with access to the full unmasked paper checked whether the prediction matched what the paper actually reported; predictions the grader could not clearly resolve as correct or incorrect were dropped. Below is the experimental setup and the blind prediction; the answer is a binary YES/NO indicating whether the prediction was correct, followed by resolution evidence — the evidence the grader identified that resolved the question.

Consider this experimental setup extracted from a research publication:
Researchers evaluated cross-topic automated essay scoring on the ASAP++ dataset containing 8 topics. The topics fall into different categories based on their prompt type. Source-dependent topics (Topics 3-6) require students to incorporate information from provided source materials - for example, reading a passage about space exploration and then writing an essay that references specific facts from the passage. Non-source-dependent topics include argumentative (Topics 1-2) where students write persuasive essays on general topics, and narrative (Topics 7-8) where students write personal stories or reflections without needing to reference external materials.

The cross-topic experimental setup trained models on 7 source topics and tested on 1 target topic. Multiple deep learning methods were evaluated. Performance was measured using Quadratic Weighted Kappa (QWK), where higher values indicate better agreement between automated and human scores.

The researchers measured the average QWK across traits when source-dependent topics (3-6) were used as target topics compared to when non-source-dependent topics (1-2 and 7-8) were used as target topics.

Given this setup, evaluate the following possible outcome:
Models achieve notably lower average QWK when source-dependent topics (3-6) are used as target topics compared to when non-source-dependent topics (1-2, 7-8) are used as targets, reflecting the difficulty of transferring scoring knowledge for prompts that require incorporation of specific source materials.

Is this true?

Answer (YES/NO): NO